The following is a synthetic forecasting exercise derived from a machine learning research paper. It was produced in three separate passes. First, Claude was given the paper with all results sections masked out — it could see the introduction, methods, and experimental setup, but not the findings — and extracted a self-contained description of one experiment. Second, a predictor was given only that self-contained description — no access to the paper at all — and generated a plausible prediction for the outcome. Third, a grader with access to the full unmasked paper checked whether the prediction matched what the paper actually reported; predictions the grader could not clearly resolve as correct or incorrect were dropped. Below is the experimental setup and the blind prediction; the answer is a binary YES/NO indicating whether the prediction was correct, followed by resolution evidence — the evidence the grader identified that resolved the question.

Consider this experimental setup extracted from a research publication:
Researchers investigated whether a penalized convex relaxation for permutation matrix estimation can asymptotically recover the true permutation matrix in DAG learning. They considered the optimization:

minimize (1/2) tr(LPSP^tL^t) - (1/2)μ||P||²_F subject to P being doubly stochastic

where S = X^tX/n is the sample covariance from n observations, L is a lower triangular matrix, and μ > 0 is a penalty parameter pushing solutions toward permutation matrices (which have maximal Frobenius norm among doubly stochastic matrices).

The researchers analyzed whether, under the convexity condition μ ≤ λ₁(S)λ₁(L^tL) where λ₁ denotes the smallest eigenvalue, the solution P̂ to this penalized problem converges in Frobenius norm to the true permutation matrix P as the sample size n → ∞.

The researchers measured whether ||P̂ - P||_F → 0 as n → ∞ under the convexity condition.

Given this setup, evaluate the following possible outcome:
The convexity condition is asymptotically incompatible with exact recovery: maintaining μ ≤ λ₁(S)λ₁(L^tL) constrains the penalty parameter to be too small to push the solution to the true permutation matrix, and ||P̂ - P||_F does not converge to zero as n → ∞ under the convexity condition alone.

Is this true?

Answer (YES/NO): YES